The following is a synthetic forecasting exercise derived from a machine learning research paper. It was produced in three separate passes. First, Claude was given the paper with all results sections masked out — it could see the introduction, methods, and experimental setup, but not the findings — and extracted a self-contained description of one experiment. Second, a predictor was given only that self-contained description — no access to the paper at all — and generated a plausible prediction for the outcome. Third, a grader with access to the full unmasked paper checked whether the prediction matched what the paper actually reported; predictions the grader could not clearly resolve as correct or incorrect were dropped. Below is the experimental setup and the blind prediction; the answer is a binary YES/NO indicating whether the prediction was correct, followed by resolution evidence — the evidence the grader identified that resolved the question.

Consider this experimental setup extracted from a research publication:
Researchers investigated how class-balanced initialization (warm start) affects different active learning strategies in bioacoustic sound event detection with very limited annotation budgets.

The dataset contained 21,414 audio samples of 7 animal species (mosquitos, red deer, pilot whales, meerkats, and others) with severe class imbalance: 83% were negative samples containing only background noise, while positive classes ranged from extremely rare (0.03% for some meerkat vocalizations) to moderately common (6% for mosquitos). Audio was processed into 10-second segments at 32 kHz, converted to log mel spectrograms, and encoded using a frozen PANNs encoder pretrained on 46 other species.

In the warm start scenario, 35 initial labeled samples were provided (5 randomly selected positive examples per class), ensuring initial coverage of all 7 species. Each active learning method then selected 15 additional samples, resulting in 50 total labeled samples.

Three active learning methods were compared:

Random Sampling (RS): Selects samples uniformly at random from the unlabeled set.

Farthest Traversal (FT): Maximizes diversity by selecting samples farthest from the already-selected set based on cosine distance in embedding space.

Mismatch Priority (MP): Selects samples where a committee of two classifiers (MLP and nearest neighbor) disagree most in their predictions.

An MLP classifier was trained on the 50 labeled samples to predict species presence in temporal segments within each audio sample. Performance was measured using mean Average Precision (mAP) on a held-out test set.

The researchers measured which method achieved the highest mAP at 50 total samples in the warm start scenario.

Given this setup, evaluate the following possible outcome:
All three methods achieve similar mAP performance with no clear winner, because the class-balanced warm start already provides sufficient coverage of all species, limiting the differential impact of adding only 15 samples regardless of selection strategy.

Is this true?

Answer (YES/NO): NO